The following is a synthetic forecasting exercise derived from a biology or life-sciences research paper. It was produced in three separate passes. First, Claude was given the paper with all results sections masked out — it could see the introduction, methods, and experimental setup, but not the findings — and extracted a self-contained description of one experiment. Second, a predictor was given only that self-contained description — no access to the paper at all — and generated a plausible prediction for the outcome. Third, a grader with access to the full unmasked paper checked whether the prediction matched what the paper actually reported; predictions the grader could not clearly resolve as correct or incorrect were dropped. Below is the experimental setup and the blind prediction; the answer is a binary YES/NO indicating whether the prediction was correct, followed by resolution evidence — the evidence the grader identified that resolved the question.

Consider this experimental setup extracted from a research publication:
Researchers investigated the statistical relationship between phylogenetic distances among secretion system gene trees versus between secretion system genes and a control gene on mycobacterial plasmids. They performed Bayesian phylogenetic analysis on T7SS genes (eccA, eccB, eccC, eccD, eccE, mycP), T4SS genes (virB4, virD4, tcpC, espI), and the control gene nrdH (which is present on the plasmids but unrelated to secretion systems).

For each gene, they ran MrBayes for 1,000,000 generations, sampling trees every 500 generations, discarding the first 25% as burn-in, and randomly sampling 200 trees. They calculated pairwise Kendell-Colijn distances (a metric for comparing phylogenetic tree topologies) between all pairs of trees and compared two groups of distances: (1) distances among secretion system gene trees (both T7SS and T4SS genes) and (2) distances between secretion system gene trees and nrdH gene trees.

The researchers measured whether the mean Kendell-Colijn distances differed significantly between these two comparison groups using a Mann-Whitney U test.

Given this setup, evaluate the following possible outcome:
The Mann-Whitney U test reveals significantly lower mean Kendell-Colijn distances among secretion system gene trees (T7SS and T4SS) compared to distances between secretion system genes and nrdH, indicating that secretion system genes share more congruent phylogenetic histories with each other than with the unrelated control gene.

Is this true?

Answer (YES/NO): YES